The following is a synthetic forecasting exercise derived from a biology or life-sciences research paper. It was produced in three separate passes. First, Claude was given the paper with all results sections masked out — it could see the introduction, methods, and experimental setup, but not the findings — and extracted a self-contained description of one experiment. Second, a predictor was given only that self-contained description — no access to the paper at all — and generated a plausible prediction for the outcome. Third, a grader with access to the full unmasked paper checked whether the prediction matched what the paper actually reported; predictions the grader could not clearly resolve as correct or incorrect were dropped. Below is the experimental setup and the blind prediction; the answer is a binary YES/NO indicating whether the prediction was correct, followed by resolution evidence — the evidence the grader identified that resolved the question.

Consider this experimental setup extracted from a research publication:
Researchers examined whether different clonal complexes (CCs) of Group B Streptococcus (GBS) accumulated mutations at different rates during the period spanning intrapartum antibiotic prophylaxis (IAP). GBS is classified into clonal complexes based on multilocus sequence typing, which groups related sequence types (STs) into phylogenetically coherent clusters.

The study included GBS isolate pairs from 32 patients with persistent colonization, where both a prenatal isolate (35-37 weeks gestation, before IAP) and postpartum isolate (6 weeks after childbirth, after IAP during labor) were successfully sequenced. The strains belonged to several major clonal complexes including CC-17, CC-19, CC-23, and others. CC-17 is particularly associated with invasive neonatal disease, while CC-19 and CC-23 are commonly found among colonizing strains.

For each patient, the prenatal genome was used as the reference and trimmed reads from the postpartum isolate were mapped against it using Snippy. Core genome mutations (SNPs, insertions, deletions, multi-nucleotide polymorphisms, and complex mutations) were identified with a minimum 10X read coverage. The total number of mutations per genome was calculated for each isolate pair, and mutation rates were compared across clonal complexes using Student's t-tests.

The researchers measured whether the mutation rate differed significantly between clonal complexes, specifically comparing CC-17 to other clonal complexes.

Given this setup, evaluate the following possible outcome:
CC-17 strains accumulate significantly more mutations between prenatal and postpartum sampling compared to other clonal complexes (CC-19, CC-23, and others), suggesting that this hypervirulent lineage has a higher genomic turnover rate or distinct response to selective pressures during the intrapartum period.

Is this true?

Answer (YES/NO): NO